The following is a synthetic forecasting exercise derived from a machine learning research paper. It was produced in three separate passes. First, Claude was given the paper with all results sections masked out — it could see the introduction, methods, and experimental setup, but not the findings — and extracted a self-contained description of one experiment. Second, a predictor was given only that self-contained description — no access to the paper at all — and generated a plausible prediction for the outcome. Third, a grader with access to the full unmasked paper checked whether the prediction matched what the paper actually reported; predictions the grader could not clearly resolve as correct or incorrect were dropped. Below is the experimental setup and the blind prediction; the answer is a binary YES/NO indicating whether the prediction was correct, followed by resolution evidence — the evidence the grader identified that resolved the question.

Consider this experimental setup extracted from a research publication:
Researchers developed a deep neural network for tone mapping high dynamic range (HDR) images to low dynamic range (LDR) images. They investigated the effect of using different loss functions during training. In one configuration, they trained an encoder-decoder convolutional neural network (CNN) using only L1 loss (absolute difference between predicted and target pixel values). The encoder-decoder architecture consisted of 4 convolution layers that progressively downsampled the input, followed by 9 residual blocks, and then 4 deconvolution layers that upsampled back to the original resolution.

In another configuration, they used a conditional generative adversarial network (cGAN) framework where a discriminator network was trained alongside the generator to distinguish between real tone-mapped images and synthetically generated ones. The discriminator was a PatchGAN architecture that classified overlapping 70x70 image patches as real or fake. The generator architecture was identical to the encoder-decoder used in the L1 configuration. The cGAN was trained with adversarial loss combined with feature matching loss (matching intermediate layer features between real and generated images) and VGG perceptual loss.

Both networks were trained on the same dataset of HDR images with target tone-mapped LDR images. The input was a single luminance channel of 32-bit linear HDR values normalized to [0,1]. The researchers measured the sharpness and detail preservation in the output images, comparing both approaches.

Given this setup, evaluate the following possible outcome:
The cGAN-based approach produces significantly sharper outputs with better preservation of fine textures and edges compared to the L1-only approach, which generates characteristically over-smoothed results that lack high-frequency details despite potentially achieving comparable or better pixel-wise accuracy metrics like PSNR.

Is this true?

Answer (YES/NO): YES